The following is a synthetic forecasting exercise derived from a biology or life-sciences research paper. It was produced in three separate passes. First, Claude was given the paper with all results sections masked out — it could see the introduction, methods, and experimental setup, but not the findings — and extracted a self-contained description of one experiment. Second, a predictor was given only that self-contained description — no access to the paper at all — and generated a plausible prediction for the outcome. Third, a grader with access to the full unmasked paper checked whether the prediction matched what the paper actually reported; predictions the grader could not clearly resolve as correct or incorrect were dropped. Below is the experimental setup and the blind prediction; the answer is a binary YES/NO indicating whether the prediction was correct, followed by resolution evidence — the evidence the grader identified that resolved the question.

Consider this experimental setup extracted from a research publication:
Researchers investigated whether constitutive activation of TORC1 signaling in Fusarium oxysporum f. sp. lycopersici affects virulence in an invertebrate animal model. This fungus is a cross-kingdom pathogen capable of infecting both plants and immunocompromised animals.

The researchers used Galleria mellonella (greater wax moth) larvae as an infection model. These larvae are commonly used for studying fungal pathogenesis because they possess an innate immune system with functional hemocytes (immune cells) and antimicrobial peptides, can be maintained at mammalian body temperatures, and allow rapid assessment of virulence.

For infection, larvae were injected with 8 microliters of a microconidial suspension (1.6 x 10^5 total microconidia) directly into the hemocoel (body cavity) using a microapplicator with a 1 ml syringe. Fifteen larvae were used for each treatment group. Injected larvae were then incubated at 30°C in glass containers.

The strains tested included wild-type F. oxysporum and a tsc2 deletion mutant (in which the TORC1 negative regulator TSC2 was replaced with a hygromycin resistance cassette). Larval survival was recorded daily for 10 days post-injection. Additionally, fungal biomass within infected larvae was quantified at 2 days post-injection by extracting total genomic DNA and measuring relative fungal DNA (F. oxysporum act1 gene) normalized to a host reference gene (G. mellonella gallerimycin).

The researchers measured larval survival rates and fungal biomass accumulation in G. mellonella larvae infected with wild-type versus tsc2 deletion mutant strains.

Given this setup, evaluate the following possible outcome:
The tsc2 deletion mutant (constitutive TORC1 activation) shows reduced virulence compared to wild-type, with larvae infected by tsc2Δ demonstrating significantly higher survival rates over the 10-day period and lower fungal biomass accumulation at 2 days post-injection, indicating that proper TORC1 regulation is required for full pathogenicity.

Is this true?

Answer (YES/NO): YES